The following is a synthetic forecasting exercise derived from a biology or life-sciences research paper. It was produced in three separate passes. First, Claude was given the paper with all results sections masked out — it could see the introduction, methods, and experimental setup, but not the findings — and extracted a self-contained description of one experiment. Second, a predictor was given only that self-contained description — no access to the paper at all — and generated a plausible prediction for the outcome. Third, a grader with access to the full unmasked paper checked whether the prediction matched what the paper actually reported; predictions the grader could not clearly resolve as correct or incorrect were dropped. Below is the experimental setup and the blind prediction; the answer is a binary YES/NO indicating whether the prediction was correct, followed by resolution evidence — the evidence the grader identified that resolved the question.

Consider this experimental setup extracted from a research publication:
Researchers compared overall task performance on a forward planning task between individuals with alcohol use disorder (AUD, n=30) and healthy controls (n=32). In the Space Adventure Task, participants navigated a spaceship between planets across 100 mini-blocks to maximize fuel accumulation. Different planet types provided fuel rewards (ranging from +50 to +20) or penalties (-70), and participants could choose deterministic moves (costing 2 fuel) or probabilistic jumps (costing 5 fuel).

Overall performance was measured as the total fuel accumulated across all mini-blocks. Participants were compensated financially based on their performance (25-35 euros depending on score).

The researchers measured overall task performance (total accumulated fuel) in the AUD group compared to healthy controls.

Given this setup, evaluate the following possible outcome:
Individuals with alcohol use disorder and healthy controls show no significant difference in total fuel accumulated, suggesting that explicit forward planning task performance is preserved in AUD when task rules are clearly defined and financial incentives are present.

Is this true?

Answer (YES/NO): NO